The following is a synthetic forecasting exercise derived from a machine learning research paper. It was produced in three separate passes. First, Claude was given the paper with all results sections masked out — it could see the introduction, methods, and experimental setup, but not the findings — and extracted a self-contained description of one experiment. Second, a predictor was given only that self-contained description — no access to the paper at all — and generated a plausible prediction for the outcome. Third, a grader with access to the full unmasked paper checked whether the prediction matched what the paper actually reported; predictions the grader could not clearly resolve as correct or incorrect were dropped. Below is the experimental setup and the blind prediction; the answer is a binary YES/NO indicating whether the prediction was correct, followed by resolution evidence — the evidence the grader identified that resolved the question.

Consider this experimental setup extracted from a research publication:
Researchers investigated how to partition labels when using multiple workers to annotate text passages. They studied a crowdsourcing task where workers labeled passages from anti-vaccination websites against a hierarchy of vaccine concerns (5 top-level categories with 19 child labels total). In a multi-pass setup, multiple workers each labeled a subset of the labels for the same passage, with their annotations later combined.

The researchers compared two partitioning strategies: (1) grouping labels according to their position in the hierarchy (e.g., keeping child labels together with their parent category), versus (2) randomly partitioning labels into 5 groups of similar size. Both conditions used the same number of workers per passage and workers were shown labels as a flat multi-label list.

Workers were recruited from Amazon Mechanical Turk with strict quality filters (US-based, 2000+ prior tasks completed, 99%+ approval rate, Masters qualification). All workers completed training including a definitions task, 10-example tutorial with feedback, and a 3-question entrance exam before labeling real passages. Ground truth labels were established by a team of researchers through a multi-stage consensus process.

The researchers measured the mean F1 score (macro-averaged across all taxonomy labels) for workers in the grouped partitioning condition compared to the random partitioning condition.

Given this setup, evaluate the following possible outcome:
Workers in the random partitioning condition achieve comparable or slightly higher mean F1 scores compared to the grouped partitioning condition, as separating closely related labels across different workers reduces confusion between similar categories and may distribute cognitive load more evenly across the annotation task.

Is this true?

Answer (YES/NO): NO